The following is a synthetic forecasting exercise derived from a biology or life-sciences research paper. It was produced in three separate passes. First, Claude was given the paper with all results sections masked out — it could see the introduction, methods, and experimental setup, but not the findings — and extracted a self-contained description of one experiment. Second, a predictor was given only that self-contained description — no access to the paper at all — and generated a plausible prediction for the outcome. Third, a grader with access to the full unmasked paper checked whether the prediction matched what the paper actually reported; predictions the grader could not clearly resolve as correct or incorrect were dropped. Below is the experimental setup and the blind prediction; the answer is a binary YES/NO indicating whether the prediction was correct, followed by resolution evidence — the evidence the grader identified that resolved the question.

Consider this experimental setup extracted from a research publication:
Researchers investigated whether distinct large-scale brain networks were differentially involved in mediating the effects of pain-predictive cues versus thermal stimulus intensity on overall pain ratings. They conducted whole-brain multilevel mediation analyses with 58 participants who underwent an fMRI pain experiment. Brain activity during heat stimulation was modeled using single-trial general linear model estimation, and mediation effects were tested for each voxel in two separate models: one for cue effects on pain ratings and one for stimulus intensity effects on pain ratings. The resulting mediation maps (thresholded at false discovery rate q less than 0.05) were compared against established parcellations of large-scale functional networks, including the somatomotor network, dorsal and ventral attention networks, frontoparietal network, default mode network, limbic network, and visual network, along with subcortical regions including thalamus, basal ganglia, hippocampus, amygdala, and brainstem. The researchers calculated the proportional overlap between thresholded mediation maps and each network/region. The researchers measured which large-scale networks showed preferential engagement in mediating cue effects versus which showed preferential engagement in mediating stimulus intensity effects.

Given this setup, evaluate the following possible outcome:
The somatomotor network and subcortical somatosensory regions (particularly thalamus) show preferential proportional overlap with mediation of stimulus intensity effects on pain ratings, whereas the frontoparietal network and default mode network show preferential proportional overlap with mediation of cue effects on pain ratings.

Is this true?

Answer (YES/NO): NO